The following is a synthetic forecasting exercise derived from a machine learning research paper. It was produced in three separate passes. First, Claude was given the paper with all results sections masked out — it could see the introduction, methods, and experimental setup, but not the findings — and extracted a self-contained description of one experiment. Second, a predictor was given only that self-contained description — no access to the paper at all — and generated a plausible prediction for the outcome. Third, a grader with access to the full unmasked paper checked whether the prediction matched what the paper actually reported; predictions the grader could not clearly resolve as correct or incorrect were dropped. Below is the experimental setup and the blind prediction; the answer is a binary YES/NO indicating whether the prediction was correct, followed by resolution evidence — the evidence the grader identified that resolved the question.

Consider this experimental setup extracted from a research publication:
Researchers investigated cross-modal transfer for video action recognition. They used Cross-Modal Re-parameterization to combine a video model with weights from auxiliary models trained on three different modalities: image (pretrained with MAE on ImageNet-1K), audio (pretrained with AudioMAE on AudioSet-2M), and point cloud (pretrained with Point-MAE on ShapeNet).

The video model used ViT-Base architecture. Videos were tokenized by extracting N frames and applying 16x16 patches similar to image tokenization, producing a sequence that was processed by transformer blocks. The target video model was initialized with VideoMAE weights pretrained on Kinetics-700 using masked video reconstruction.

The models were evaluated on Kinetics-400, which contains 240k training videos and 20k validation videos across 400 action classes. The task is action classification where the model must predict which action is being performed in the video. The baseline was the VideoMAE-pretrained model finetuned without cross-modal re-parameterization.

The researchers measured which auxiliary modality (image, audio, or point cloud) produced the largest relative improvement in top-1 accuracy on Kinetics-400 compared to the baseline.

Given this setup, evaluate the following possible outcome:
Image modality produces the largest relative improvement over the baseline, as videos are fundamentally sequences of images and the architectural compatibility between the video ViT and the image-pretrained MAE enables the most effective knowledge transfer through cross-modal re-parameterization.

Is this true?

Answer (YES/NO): NO